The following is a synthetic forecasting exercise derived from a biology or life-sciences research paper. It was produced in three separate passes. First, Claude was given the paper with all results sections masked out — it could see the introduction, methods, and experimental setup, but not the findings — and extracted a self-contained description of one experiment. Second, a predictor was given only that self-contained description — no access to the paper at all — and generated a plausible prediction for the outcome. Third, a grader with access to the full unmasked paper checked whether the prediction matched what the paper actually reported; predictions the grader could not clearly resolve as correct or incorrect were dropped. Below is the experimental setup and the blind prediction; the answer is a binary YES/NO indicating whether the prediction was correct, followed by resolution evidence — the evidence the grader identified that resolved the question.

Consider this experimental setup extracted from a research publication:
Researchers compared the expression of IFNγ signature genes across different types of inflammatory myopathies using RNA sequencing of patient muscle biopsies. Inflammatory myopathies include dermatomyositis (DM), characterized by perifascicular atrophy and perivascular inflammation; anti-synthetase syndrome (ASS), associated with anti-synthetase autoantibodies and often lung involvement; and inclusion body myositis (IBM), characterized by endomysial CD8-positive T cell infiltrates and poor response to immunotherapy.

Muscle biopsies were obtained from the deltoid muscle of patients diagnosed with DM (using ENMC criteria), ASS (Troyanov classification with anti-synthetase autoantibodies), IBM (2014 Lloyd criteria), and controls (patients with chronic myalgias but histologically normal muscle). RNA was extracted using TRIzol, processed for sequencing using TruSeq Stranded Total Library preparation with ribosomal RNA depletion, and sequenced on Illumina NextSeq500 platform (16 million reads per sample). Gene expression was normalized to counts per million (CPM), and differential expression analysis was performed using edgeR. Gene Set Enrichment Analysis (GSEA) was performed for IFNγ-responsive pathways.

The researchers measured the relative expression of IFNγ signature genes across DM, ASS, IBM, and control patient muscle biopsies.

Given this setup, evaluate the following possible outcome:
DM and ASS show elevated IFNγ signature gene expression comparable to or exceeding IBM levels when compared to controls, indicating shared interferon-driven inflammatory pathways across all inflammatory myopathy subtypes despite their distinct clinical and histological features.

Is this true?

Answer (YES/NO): NO